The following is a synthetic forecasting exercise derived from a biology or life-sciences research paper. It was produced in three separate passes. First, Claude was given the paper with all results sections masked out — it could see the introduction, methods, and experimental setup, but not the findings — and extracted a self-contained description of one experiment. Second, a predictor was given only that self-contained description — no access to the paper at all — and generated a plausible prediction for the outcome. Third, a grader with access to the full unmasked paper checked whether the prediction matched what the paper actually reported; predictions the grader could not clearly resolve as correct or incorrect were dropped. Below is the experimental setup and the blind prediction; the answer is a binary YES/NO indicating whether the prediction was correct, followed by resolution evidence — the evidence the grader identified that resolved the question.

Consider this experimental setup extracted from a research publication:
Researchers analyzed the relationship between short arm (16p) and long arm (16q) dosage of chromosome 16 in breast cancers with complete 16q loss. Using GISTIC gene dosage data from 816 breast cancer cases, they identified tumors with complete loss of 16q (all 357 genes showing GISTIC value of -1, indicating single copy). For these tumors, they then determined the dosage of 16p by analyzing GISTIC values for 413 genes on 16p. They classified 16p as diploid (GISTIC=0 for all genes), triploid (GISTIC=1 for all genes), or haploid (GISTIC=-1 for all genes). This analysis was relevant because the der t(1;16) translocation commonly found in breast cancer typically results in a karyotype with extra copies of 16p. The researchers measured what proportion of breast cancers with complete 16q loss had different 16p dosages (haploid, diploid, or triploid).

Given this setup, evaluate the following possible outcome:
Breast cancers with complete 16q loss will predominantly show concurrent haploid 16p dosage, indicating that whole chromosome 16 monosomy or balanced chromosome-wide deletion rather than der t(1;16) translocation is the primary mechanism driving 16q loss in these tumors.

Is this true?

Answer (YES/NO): NO